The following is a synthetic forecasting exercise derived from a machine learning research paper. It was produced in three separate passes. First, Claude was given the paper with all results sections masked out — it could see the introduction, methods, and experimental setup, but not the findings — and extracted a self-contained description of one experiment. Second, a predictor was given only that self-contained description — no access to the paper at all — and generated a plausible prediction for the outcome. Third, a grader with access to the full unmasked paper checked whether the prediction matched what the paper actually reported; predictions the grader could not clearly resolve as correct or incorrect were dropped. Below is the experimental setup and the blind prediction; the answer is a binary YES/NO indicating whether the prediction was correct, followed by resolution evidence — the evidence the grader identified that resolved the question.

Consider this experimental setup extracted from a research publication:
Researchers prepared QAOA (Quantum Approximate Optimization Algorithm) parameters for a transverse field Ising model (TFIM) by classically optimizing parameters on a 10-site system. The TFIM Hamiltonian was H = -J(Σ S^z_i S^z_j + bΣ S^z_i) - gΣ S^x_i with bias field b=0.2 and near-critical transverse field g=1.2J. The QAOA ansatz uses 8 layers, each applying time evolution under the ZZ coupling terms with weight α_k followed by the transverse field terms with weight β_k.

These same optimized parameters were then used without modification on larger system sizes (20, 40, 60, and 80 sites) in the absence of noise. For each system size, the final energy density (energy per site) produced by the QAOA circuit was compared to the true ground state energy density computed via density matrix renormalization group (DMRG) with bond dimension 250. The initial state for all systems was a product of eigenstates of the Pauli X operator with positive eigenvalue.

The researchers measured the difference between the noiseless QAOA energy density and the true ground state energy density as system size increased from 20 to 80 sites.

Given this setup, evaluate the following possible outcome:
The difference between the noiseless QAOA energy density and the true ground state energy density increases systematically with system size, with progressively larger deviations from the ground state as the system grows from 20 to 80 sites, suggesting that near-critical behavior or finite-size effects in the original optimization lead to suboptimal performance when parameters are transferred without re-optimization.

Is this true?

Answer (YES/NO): NO